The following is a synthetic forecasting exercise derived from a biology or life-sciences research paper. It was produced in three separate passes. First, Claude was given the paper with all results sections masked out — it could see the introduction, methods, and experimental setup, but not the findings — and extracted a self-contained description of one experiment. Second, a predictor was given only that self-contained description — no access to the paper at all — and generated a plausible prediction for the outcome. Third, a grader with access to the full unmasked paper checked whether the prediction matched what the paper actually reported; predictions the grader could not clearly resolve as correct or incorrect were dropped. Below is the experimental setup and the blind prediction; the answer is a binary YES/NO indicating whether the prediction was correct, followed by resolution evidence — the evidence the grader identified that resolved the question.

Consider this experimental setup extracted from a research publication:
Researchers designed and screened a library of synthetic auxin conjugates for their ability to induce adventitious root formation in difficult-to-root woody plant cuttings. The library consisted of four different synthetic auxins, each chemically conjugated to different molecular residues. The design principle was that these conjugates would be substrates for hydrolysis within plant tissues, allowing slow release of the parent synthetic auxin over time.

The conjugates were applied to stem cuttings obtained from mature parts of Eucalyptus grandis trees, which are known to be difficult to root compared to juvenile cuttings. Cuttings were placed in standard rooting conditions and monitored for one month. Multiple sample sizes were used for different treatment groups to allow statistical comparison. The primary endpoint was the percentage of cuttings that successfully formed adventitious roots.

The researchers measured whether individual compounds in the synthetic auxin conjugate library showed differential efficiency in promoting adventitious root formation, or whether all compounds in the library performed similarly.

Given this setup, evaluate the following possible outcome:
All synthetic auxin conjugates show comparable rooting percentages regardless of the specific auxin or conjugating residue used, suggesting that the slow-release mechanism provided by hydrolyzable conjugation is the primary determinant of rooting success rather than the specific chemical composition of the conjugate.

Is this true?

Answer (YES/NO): NO